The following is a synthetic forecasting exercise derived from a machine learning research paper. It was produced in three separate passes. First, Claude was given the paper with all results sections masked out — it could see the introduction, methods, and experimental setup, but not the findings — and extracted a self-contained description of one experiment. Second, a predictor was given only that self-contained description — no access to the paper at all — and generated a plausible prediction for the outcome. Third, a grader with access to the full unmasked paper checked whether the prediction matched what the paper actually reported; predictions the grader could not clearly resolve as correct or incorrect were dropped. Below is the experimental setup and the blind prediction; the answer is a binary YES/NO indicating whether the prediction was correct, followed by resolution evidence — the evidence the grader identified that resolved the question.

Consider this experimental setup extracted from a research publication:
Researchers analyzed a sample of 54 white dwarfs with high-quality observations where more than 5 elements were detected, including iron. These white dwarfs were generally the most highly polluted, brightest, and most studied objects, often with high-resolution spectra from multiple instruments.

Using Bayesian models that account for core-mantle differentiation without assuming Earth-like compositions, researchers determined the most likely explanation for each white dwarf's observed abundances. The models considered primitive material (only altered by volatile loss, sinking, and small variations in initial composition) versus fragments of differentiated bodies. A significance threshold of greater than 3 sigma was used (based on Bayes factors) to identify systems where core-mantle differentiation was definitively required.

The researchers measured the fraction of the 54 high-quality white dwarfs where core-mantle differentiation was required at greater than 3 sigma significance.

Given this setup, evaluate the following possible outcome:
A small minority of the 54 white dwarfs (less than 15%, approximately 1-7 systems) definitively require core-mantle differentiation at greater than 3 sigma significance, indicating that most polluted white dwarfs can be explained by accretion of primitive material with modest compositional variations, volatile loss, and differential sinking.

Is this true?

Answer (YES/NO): YES